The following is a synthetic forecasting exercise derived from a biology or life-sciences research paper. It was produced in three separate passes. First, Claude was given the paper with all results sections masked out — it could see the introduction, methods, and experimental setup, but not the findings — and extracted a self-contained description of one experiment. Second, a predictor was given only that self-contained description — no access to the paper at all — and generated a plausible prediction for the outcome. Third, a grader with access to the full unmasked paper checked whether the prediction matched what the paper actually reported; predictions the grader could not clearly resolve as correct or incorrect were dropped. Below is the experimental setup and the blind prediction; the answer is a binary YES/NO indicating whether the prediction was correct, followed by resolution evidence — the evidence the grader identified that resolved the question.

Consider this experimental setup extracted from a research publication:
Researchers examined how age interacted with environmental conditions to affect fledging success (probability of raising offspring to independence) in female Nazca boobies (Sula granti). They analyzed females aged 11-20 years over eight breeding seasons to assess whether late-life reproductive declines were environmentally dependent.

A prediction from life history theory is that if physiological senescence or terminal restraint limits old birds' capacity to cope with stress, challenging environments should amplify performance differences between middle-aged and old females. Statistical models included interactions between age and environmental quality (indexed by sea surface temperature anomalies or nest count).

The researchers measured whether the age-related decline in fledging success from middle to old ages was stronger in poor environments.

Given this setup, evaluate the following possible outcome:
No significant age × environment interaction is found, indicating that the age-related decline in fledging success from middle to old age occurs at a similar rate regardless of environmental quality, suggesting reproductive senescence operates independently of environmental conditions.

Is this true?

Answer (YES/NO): NO